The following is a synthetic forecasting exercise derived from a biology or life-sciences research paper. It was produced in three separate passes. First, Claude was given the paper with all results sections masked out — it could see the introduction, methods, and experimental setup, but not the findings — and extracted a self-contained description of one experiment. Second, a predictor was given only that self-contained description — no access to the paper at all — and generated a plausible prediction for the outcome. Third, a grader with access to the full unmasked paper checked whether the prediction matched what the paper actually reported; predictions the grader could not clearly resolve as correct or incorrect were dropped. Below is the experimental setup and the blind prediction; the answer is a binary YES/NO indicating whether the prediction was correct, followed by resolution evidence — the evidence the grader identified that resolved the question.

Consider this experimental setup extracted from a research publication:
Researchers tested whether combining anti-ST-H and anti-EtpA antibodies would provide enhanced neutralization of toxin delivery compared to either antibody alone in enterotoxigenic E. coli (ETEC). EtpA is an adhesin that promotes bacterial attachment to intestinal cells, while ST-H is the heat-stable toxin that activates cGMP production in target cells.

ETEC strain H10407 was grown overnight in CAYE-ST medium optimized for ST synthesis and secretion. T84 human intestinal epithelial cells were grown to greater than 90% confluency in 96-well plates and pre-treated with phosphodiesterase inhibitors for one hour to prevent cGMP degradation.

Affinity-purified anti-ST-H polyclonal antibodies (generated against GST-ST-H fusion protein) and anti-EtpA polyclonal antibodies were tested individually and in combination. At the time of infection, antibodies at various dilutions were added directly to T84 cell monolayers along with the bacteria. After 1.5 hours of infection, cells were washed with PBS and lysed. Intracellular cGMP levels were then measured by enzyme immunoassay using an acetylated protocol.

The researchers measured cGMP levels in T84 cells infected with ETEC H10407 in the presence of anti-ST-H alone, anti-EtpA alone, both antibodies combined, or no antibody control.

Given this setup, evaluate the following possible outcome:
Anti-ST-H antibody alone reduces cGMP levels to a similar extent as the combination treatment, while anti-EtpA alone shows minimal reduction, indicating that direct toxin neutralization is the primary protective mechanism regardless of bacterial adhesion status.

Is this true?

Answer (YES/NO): NO